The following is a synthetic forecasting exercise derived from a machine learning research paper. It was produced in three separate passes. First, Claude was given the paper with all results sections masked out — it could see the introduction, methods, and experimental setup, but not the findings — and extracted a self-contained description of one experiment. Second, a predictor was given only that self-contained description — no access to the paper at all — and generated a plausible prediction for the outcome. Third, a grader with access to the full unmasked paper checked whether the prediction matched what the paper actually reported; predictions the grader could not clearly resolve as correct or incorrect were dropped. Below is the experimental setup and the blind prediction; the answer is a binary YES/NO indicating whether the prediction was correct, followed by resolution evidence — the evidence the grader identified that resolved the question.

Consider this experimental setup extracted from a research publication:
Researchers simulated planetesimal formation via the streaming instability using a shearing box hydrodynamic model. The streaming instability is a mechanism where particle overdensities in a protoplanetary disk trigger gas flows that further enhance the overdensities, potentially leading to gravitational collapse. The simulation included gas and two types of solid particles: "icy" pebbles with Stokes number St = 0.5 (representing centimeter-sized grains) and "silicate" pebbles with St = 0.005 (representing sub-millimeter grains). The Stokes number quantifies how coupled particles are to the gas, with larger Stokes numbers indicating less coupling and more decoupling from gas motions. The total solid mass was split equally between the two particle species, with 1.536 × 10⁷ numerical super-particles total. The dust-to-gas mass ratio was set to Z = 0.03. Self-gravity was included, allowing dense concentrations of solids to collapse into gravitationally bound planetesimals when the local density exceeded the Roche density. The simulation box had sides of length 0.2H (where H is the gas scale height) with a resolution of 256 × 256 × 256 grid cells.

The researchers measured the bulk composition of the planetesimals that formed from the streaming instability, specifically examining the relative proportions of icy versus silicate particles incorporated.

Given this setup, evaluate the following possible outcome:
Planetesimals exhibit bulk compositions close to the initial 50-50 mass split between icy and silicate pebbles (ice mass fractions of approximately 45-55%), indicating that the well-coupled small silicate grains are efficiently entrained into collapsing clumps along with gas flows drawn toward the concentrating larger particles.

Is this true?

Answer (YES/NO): NO